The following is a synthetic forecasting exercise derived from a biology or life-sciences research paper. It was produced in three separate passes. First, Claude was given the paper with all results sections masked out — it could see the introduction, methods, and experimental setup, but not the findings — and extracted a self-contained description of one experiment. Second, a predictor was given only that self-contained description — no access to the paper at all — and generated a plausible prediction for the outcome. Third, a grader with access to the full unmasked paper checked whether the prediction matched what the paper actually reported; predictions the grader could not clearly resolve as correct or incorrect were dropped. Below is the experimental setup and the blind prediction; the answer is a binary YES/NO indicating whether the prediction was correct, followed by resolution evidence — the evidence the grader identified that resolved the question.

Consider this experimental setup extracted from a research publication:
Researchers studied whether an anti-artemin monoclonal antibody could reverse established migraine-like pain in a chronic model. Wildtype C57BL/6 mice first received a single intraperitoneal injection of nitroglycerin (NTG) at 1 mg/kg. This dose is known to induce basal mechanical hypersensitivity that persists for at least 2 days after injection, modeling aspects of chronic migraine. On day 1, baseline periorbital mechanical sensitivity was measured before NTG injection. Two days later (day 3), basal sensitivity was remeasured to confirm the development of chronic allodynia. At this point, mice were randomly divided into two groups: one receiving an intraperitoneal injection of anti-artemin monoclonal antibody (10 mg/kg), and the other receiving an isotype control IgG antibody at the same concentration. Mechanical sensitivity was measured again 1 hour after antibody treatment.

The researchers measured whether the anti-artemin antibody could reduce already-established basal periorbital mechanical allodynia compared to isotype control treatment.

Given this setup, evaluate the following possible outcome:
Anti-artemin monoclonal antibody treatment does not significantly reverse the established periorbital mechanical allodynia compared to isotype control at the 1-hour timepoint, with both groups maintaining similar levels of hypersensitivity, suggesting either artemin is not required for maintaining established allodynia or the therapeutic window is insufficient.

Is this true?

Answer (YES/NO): NO